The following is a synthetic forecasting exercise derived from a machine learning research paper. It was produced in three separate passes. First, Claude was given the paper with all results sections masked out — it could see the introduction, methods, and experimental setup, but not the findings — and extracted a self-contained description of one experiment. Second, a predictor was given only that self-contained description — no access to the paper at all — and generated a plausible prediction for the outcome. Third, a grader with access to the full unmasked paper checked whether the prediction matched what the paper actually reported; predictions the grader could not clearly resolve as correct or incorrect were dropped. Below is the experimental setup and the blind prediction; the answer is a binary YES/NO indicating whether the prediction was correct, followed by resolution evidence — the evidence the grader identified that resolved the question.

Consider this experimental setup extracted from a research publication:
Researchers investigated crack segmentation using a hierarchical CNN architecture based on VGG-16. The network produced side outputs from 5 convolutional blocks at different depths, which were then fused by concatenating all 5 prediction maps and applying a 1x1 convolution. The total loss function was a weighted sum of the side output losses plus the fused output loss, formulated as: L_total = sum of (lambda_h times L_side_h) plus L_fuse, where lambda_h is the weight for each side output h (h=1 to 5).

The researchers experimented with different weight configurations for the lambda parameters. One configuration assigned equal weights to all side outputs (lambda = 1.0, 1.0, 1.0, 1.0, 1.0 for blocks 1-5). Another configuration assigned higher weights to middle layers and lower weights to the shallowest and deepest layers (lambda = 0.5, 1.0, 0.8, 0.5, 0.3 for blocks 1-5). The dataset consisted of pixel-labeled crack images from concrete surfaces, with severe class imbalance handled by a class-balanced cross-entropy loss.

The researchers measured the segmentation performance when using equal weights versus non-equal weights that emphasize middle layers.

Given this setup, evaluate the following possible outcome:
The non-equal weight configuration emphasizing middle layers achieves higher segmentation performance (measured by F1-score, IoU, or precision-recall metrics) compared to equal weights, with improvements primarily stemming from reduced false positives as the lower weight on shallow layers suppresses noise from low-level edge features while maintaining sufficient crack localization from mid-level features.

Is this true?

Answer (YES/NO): NO